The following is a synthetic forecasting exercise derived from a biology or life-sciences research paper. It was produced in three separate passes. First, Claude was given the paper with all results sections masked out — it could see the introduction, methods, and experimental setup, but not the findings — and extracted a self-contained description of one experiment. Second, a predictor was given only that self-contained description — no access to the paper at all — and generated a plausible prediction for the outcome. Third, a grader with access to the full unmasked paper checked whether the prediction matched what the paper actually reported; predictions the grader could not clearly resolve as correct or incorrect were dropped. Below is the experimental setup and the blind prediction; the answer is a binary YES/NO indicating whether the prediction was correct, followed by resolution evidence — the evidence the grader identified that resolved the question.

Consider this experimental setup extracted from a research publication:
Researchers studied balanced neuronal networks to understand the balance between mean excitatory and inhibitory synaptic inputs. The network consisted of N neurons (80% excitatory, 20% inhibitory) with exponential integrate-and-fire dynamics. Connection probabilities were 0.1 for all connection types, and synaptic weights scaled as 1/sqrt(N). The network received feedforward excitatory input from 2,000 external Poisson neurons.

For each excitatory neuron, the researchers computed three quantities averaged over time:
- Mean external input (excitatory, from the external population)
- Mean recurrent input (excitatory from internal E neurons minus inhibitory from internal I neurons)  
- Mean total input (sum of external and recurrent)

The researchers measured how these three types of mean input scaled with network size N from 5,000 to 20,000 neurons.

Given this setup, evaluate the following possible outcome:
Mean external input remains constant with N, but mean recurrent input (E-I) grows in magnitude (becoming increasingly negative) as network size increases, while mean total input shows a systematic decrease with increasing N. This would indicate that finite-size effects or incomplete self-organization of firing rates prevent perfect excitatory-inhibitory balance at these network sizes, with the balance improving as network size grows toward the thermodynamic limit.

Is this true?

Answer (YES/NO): NO